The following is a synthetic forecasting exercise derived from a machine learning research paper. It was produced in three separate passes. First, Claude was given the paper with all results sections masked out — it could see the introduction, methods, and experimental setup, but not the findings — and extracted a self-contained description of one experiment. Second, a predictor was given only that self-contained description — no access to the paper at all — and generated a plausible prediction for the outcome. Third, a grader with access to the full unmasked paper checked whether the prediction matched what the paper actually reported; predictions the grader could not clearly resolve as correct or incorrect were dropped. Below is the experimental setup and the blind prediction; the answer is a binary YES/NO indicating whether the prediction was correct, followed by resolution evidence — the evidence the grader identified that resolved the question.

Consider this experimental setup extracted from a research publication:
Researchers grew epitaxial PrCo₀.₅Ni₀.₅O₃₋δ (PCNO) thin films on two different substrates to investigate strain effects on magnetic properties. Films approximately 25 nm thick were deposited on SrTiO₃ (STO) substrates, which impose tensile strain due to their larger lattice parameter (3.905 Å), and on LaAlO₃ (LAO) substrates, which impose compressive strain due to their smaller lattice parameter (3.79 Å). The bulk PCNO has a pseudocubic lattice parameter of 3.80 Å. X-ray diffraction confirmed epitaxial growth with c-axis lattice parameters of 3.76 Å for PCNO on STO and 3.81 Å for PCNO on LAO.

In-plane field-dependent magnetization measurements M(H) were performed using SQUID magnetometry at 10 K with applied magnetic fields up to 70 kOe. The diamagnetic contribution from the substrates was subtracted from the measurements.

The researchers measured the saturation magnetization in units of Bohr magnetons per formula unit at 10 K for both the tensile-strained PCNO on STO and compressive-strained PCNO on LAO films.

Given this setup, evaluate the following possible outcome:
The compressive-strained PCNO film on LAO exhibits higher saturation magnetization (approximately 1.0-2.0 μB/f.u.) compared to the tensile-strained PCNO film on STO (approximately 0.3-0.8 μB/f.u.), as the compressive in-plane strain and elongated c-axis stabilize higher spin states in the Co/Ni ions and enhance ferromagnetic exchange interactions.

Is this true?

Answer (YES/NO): NO